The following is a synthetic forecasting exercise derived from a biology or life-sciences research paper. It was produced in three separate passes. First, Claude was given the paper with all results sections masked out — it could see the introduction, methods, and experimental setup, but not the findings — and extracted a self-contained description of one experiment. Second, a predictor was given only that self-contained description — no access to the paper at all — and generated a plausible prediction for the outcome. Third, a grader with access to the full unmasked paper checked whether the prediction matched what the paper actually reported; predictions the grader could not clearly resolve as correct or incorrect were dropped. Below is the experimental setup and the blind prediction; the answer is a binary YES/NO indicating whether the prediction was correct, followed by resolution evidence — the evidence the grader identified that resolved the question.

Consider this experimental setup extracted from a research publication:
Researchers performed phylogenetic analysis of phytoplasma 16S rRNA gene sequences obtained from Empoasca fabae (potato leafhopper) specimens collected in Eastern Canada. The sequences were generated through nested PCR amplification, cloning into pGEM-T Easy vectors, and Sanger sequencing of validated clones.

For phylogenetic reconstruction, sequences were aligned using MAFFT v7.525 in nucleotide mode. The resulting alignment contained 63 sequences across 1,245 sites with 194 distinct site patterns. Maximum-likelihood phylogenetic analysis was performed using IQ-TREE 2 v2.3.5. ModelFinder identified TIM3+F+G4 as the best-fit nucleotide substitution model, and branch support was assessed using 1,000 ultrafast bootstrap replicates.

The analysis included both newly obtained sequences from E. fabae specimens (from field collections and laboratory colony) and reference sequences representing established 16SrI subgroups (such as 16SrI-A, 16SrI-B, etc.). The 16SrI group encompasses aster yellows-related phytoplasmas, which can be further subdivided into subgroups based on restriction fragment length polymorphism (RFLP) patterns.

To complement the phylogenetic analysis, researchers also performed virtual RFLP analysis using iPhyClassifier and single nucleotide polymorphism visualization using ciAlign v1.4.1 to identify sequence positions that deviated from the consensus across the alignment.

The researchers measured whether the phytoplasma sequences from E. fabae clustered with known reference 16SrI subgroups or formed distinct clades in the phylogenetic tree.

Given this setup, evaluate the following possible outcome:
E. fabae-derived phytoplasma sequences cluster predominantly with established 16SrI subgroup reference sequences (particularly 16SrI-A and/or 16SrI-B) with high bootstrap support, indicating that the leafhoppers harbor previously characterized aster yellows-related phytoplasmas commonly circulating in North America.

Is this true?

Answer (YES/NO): NO